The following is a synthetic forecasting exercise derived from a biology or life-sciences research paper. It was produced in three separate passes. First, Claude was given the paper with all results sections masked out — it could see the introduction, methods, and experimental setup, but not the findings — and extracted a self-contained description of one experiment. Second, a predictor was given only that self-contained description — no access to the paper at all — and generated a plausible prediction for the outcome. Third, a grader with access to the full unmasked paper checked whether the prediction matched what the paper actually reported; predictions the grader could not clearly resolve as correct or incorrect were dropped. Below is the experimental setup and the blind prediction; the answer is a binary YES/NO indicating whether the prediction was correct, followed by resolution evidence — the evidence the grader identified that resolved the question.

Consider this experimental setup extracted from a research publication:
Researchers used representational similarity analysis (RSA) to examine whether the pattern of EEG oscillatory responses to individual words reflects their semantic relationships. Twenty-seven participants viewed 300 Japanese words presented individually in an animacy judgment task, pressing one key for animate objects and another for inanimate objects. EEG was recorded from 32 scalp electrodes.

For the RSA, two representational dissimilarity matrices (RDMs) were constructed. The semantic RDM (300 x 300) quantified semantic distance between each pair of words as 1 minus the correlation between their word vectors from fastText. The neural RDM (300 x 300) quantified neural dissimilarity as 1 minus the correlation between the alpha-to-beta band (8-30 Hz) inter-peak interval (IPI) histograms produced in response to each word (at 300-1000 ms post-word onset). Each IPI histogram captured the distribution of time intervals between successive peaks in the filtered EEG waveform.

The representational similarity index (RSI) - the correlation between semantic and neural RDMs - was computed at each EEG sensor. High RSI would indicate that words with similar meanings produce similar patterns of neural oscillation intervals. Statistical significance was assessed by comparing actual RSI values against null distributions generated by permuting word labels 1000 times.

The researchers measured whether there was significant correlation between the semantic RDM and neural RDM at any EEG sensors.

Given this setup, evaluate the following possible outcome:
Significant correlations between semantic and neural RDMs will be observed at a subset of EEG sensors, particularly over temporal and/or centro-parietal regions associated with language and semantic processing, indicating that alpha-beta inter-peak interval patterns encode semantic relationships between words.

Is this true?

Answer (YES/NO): YES